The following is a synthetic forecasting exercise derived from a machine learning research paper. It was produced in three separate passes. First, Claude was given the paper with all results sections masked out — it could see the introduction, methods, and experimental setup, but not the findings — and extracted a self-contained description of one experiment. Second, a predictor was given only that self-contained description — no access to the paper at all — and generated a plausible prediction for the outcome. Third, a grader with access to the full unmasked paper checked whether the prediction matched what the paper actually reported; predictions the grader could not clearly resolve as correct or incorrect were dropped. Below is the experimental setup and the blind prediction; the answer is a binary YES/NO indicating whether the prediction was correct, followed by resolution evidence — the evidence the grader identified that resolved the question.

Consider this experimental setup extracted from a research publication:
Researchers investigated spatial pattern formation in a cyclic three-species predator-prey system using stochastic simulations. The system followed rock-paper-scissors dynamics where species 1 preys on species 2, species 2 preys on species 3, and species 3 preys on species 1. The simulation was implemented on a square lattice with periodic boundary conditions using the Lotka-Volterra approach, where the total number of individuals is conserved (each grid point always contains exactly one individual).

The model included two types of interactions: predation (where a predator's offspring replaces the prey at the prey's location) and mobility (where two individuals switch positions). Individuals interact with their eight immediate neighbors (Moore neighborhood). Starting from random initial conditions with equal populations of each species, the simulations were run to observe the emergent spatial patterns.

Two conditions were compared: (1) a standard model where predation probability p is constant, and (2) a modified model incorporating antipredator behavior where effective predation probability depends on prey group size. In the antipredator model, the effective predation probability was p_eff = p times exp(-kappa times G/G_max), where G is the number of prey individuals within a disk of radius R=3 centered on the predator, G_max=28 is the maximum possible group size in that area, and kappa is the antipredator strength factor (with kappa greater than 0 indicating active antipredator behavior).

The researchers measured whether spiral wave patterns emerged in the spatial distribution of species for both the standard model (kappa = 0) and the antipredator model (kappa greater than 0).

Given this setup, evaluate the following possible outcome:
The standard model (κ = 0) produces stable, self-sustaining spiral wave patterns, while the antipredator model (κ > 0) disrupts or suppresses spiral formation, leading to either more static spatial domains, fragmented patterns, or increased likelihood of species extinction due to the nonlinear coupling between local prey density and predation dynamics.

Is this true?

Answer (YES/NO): NO